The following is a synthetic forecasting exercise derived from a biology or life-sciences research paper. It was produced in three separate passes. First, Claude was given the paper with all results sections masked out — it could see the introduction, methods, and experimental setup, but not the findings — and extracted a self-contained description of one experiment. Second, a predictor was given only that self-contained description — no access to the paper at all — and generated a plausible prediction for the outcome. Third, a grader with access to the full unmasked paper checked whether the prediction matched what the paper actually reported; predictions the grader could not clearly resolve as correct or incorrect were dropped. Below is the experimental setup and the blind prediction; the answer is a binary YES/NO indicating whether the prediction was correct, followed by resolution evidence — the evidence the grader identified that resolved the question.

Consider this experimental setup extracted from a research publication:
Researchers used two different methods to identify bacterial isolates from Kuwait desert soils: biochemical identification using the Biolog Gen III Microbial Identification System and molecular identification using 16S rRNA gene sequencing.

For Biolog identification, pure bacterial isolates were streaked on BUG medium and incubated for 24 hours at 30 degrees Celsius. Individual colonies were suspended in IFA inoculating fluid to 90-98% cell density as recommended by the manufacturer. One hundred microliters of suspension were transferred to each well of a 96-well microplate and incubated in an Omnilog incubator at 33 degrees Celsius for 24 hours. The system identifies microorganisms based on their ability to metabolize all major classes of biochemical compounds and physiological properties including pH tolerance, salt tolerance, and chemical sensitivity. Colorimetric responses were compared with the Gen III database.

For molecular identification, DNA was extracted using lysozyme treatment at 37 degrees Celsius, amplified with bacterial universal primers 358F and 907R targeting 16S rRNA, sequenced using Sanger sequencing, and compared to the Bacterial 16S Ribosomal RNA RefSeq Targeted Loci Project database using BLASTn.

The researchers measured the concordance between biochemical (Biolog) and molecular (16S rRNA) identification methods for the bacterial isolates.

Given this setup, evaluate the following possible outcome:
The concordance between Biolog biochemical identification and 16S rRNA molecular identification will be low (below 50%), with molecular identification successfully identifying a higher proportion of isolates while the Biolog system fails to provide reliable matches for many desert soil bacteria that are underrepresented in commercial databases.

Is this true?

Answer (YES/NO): YES